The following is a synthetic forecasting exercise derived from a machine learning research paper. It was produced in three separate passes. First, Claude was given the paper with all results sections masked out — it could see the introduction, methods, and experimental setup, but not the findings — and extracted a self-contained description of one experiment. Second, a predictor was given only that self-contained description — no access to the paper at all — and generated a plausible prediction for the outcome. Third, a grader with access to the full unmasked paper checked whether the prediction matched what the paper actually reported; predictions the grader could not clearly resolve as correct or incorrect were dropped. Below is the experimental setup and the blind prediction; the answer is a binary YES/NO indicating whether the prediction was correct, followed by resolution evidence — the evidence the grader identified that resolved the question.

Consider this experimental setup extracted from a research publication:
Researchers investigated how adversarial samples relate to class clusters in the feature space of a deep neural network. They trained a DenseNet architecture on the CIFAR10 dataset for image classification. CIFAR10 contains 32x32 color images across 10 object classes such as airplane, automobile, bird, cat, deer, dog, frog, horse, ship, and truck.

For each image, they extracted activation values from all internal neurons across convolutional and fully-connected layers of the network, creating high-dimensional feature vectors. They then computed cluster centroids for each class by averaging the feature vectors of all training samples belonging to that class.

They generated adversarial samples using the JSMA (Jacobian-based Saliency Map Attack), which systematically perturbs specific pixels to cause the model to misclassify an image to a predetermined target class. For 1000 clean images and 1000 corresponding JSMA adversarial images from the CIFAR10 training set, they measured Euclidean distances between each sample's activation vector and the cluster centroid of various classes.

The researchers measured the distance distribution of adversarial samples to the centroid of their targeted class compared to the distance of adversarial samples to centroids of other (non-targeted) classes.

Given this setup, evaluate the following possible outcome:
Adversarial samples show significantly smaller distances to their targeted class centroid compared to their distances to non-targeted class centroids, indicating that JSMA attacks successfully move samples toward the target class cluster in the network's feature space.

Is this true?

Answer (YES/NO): YES